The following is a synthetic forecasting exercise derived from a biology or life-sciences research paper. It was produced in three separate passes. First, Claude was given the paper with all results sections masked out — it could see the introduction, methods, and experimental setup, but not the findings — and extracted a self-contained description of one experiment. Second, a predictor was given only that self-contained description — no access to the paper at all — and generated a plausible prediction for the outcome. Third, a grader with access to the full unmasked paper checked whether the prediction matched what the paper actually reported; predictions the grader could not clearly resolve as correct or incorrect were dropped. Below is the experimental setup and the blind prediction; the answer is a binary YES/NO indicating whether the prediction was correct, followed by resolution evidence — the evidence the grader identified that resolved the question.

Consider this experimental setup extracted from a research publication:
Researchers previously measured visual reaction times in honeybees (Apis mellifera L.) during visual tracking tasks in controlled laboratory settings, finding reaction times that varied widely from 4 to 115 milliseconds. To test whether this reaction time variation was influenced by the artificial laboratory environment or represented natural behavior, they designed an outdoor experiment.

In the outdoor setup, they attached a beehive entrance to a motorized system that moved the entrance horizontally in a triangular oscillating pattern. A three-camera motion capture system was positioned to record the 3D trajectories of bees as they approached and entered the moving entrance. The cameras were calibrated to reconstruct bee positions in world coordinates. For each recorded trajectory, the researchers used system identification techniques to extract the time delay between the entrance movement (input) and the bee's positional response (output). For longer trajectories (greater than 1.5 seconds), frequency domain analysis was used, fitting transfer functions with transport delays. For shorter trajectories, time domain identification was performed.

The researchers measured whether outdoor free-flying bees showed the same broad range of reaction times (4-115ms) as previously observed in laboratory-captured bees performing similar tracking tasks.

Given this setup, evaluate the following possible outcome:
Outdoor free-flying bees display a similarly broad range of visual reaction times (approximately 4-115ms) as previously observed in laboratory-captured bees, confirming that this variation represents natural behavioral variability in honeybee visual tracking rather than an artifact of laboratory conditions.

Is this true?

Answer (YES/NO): YES